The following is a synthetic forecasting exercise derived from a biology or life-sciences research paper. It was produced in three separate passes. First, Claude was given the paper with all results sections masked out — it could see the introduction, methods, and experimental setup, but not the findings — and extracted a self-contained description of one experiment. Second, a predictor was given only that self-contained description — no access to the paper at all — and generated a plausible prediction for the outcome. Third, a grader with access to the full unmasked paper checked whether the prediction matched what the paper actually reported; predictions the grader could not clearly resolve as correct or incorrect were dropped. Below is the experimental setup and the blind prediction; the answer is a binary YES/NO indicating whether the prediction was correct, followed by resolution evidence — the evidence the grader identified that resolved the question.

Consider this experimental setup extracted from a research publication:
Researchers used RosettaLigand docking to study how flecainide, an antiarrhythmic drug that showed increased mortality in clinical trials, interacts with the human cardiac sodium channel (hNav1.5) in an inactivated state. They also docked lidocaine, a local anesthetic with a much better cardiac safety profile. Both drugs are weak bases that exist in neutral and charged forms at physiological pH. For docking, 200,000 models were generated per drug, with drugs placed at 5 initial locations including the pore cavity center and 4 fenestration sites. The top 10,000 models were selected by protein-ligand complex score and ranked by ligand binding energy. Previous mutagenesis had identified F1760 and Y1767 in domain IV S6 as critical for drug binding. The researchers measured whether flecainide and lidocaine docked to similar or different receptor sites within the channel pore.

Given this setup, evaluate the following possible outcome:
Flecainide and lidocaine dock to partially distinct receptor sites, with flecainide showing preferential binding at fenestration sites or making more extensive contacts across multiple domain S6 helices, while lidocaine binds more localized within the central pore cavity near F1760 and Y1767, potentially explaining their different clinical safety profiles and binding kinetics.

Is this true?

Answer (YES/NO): YES